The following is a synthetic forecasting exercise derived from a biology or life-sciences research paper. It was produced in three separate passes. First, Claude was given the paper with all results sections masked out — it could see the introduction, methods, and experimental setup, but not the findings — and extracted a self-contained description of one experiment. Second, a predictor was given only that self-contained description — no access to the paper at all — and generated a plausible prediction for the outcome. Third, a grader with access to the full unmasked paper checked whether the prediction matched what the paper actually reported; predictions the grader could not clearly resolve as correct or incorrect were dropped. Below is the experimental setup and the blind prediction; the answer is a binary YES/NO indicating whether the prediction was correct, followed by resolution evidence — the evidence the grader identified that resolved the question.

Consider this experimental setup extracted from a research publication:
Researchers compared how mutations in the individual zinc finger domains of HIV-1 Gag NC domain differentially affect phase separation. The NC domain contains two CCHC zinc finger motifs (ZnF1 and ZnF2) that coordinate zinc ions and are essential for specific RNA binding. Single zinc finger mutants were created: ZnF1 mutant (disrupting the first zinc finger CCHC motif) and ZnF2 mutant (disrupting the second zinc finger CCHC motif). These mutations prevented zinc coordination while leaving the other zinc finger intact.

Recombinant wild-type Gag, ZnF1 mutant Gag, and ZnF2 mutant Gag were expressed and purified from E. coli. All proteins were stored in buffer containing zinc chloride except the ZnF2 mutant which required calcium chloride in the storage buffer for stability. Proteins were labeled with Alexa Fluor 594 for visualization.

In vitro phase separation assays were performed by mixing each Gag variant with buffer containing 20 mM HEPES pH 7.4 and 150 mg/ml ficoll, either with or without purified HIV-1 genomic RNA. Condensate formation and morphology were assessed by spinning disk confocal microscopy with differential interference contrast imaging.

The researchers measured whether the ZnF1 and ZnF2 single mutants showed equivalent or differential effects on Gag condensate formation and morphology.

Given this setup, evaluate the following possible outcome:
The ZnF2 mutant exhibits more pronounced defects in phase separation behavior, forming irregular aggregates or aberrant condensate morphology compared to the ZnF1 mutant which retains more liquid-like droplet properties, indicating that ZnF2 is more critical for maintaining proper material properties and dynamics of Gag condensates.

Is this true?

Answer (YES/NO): NO